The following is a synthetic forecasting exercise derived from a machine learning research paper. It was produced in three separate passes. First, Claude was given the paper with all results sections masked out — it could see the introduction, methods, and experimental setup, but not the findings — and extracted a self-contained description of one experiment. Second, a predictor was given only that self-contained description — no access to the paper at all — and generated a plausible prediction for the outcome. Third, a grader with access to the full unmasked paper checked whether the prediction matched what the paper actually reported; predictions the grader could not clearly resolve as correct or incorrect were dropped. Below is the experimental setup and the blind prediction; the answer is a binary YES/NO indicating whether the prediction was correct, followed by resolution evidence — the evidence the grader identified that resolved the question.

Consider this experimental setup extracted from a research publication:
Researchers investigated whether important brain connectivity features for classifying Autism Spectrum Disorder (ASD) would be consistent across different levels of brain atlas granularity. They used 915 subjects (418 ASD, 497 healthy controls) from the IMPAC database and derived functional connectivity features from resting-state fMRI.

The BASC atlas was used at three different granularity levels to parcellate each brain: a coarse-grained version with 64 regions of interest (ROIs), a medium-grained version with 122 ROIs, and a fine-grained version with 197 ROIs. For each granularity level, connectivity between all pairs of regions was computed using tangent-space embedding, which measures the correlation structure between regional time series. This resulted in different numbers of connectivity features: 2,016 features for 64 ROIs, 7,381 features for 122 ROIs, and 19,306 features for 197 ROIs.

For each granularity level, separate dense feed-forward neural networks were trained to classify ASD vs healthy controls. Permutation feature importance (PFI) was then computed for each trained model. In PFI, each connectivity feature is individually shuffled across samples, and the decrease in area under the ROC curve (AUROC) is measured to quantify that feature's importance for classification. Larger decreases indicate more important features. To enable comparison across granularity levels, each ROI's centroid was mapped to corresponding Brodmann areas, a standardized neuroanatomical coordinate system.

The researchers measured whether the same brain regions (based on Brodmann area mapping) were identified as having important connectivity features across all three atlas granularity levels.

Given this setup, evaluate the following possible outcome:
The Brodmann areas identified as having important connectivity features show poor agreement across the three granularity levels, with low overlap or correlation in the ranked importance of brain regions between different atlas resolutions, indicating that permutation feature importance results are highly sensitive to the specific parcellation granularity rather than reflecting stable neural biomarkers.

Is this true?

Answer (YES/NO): NO